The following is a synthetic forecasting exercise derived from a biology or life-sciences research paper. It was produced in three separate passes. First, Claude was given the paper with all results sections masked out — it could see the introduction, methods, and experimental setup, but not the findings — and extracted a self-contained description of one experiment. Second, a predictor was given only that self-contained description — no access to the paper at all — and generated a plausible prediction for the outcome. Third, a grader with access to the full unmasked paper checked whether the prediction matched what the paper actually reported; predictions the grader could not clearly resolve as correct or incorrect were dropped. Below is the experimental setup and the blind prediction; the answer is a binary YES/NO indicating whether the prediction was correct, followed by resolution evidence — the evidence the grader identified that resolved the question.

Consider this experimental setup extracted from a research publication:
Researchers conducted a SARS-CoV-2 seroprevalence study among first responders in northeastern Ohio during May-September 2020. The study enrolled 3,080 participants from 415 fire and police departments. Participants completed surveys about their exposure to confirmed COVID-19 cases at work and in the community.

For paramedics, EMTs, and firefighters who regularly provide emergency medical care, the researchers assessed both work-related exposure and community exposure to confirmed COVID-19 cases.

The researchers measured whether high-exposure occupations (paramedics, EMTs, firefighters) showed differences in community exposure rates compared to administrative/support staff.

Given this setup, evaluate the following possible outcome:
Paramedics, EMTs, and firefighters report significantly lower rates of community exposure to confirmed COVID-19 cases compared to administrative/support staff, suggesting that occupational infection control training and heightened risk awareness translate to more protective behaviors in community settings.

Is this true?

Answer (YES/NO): NO